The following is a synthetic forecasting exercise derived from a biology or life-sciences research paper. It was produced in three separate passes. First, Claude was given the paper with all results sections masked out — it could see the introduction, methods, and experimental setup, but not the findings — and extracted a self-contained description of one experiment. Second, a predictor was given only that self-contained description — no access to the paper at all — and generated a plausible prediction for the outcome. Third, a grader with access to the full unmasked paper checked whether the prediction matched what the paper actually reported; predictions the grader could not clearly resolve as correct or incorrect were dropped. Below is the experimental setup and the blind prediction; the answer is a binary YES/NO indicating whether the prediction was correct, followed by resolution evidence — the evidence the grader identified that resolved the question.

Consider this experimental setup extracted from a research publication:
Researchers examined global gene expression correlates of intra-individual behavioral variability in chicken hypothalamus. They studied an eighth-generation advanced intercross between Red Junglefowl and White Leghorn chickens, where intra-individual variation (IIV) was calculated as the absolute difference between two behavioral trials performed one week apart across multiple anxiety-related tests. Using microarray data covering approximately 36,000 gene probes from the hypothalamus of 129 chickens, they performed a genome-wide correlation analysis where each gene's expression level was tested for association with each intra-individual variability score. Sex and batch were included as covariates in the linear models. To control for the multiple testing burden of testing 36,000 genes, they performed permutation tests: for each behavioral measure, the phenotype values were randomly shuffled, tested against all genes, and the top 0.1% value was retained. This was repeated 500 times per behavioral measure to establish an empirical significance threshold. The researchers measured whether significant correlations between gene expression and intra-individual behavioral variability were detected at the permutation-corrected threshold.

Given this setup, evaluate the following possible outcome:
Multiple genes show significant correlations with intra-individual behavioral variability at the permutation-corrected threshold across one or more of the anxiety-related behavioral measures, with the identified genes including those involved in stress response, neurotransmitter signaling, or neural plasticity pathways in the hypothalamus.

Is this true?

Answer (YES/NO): NO